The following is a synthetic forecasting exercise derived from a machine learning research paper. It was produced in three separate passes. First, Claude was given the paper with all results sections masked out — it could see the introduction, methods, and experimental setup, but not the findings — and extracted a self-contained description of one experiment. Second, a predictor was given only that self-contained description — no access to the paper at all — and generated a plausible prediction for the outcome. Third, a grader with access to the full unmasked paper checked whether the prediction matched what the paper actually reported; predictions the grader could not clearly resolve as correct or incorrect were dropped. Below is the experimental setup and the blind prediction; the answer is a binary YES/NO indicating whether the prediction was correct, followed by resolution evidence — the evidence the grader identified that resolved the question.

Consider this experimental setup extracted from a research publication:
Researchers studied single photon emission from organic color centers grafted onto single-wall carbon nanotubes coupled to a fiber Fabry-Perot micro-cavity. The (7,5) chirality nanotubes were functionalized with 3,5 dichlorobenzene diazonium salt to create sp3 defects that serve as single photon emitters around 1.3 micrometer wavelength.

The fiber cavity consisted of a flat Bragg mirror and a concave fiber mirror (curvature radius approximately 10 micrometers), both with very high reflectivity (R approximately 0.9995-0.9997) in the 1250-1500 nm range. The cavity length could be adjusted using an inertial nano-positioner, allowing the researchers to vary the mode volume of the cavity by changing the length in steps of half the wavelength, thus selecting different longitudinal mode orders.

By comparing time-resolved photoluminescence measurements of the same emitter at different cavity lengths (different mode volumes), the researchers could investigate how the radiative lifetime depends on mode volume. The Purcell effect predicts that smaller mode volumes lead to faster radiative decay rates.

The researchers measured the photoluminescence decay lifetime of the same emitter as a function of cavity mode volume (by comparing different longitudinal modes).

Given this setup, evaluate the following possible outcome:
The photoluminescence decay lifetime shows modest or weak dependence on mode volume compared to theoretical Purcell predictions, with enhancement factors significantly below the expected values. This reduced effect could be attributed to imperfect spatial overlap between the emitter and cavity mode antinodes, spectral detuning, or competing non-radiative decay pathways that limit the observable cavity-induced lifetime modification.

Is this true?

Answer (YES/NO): NO